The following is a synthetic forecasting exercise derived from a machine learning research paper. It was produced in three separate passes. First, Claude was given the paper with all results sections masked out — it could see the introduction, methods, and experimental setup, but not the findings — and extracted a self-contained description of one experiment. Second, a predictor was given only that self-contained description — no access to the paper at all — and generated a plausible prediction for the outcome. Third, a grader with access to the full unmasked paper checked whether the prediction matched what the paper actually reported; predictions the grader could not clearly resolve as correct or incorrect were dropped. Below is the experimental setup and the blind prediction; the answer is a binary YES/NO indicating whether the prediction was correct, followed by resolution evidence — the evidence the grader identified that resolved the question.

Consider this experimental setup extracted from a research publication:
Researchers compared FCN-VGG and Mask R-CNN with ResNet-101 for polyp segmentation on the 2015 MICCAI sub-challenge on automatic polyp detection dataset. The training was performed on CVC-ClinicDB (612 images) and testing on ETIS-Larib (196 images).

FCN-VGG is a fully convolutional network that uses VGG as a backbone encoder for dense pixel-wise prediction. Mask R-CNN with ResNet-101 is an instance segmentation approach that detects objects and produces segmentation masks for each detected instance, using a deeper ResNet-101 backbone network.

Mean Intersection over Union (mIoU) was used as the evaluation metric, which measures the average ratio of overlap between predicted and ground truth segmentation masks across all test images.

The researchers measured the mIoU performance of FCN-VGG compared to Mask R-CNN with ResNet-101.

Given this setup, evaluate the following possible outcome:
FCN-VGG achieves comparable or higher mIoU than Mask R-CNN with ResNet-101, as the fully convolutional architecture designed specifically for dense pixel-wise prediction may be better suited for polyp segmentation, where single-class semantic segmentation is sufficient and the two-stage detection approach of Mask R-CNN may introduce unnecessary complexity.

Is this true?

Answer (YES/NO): NO